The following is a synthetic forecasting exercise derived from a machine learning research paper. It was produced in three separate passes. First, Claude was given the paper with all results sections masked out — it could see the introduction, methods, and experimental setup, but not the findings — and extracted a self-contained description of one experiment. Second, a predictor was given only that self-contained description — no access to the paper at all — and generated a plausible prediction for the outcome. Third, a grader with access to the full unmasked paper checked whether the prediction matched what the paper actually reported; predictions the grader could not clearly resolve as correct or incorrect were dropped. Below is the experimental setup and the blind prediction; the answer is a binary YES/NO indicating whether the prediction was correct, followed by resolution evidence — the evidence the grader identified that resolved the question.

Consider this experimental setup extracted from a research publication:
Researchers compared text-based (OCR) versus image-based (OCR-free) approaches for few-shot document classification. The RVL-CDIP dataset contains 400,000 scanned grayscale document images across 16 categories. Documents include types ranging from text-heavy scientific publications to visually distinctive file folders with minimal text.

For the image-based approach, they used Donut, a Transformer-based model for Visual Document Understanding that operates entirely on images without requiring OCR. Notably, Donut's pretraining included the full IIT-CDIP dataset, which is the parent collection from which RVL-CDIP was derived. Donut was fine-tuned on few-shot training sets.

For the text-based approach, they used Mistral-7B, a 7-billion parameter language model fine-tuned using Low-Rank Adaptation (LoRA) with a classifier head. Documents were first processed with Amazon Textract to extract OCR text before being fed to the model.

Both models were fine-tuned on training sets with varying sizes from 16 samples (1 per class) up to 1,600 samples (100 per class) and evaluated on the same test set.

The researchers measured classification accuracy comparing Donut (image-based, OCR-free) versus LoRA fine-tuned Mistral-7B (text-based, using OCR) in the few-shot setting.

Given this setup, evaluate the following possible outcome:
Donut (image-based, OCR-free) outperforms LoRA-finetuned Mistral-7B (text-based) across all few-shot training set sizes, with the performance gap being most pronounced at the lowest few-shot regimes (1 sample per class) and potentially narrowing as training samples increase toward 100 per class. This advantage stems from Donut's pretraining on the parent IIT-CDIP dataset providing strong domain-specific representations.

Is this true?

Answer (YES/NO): NO